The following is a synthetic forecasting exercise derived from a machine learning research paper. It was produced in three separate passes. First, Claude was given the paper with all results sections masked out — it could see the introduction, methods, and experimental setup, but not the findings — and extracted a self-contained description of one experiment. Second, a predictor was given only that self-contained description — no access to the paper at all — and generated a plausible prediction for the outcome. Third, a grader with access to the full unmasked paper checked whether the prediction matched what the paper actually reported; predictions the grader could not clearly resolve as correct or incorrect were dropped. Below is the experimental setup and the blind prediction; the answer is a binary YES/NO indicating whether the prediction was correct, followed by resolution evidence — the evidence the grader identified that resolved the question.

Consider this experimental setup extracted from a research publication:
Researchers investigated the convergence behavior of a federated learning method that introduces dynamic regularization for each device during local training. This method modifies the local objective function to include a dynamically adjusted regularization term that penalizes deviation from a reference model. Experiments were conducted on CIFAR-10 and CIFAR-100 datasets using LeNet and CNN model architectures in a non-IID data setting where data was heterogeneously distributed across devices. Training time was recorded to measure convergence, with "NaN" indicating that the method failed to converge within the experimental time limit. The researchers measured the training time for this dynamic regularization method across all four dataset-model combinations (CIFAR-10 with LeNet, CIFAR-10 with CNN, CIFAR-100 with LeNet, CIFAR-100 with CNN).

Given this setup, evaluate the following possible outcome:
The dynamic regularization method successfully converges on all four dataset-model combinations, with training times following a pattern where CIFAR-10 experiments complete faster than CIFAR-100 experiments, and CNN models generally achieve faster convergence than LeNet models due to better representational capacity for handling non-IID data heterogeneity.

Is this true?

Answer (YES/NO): NO